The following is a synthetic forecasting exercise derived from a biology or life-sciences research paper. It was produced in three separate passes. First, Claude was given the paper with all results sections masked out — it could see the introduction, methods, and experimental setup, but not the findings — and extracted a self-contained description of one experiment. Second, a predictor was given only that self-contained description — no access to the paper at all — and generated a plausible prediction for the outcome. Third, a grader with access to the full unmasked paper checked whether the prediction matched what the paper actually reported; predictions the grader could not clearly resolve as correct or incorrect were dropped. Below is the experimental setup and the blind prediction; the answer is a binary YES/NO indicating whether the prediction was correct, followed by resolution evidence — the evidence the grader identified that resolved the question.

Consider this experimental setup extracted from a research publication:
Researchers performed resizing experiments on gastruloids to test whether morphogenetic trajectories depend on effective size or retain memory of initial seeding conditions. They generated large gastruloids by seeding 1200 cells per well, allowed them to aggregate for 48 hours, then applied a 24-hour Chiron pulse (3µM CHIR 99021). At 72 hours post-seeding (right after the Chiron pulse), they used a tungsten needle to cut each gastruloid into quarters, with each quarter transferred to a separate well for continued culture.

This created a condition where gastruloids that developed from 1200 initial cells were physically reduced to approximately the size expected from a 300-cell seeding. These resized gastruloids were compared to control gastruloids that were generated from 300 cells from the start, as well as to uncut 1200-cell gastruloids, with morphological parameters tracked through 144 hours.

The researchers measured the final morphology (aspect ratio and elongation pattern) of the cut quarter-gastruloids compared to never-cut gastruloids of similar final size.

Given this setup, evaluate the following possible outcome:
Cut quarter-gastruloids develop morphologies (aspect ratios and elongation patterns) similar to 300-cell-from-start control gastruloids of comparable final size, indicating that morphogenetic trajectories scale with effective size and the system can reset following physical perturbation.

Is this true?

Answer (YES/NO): YES